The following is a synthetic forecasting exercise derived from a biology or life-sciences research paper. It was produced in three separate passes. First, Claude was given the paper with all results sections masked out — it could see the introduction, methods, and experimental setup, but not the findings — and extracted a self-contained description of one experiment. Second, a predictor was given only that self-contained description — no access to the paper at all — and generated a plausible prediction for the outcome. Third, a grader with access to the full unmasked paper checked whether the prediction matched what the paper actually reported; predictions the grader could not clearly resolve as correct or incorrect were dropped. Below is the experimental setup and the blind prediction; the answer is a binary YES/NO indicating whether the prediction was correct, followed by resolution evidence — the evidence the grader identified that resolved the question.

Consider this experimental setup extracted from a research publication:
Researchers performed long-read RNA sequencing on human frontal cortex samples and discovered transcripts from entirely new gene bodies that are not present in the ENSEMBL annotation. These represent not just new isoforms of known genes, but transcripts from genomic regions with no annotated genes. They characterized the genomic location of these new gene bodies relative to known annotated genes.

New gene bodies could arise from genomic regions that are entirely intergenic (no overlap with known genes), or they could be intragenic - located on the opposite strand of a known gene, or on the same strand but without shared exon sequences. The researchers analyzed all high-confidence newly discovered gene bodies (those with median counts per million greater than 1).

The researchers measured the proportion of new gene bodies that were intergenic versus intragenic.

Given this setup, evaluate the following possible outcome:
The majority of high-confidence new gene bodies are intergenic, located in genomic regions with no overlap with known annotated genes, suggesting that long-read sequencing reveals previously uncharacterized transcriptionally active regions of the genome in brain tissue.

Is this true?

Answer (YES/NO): NO